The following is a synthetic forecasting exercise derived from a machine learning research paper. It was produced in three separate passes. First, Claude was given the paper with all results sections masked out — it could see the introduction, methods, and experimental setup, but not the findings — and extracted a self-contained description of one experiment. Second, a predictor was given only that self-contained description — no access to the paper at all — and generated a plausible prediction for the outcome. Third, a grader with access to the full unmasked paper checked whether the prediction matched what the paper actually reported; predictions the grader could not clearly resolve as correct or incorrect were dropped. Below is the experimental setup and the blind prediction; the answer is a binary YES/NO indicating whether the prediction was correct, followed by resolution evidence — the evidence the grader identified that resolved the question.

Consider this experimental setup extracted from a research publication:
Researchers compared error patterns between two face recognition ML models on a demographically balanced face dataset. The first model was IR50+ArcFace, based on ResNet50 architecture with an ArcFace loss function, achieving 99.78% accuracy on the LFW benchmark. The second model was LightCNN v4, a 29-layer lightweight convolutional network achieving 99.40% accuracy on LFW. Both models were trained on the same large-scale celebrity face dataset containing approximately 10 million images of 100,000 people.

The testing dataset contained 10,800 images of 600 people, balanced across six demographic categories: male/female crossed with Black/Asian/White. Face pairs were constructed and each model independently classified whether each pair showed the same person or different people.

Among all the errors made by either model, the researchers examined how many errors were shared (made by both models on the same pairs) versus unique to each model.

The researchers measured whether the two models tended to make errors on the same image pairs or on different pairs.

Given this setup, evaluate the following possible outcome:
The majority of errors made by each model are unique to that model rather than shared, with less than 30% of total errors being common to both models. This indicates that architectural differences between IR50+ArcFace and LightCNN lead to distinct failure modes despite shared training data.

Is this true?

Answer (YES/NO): NO